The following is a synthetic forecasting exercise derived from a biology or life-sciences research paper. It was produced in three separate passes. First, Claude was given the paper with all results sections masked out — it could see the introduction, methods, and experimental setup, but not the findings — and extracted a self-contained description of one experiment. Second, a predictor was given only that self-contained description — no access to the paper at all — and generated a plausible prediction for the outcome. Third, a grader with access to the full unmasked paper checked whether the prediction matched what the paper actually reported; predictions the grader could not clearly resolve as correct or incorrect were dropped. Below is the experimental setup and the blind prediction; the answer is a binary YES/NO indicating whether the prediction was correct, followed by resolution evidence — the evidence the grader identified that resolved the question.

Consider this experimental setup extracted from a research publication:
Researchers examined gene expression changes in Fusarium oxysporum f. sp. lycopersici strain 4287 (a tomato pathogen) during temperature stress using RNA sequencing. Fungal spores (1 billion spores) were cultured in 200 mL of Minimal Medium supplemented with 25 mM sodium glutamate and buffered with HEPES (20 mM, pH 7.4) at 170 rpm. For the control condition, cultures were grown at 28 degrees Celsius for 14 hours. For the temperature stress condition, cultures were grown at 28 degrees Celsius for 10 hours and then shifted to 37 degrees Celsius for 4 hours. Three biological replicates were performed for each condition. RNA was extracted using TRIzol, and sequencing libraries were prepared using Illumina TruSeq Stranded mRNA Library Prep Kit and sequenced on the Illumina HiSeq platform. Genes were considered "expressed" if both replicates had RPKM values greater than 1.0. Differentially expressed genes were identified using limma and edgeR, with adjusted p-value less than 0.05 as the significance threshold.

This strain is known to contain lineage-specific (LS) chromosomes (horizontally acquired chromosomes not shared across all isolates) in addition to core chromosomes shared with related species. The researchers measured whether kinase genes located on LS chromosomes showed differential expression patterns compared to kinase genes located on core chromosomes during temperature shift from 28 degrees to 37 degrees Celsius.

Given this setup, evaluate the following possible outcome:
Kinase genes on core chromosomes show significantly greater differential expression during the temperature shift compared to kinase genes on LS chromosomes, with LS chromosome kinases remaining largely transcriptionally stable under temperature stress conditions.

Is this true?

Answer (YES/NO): NO